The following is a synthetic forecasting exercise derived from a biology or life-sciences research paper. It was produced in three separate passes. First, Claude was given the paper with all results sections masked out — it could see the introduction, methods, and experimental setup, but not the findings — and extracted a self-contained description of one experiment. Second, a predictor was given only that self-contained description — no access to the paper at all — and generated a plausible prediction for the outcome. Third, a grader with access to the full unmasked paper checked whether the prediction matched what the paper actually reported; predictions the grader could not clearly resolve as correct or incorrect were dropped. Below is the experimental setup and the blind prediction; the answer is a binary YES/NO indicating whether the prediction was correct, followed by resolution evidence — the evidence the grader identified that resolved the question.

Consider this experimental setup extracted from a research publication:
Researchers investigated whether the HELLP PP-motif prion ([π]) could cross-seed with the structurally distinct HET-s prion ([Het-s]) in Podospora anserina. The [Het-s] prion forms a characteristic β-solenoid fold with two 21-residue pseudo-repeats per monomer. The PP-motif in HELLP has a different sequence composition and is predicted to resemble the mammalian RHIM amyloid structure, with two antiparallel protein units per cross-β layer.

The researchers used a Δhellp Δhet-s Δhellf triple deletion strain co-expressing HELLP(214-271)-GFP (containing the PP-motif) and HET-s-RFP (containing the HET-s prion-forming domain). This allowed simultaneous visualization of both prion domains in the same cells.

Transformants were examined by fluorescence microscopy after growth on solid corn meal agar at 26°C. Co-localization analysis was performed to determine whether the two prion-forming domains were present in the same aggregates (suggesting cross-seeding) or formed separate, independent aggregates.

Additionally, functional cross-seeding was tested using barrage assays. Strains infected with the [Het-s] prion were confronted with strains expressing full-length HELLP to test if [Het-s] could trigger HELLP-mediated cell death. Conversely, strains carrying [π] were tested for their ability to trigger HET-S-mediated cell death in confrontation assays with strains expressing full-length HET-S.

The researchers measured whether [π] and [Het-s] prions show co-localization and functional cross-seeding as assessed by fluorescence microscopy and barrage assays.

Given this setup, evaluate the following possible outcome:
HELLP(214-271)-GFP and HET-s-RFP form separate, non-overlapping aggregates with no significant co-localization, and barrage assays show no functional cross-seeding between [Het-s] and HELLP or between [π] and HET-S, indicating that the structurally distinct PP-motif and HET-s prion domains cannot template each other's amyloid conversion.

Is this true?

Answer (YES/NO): YES